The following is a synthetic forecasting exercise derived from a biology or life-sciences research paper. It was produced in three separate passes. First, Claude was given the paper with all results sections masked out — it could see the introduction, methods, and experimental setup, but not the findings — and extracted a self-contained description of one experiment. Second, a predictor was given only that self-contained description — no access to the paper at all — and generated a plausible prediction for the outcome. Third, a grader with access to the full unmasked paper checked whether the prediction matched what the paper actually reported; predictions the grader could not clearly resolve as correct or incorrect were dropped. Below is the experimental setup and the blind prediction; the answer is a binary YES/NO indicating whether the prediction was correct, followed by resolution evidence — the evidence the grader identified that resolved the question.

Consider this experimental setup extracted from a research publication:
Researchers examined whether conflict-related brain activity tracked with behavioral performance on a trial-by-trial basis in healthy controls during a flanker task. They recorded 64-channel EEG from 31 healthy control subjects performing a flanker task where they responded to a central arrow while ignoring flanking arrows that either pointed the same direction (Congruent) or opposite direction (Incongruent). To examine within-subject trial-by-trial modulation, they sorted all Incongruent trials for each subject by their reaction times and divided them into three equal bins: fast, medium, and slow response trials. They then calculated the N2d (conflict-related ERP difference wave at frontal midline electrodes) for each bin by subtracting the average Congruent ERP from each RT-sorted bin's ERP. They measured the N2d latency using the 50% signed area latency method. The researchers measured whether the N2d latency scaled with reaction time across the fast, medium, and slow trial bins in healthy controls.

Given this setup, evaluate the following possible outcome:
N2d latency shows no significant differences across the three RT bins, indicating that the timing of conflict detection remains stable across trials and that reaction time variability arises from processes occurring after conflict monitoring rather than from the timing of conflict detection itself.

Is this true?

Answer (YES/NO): NO